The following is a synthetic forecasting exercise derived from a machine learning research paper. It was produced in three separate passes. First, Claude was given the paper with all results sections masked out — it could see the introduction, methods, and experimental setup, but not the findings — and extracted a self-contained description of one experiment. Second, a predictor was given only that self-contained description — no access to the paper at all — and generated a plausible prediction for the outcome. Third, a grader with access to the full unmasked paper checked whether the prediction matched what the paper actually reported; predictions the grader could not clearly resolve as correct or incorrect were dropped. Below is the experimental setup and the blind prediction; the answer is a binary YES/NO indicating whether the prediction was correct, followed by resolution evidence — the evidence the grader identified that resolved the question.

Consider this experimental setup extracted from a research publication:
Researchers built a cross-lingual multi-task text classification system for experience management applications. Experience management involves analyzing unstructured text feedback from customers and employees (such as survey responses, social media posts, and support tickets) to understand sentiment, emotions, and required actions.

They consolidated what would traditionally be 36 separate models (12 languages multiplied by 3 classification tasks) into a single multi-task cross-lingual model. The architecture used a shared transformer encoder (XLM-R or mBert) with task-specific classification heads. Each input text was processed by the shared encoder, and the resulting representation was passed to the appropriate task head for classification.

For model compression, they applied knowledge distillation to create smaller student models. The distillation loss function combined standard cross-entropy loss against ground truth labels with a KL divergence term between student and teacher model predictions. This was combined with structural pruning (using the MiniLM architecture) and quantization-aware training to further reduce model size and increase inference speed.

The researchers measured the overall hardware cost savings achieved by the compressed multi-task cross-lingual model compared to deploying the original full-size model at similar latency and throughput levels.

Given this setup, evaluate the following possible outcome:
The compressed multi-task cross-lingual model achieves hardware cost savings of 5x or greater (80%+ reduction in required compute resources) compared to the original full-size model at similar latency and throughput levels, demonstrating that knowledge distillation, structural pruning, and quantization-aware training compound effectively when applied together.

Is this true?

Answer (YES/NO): NO